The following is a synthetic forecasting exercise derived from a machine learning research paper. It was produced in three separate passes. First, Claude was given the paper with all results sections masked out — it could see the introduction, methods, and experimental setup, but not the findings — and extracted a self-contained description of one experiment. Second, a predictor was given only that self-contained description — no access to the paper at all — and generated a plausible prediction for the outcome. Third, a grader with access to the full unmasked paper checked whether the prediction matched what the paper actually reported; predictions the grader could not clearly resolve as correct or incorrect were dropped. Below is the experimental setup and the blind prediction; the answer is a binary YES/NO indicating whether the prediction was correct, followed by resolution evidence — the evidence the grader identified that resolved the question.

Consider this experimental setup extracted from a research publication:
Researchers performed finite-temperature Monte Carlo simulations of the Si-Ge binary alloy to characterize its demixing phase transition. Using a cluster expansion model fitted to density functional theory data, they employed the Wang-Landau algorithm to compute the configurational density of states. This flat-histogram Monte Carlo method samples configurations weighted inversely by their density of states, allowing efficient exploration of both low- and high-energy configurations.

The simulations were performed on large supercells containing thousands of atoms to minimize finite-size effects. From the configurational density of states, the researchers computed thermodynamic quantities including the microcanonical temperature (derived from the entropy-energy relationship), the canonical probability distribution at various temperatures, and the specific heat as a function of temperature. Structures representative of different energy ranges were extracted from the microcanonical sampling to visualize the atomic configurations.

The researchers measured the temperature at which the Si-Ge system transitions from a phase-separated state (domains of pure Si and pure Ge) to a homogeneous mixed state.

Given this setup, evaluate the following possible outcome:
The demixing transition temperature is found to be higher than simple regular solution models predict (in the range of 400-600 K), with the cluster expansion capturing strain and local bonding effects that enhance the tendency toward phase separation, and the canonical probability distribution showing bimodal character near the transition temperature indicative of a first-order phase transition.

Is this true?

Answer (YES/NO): NO